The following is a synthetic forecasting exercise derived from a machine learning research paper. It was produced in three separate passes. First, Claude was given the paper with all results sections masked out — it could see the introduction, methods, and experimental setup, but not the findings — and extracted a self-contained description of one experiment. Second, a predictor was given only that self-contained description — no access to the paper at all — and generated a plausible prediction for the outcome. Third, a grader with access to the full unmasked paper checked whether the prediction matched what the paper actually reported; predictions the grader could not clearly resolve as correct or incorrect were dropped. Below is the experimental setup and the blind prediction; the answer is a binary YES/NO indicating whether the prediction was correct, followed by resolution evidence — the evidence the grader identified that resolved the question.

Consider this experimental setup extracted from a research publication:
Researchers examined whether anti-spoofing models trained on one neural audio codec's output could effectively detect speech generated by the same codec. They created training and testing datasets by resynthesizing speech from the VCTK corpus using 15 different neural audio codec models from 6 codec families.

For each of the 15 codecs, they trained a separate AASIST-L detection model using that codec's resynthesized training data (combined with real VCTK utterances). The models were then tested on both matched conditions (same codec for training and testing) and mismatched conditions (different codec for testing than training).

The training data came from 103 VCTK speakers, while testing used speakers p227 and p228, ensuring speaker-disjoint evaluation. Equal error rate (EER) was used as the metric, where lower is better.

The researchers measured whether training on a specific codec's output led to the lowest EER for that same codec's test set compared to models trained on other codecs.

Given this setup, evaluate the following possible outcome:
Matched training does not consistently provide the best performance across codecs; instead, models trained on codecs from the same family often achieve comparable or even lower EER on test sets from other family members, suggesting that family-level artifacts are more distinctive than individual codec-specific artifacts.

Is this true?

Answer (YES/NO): NO